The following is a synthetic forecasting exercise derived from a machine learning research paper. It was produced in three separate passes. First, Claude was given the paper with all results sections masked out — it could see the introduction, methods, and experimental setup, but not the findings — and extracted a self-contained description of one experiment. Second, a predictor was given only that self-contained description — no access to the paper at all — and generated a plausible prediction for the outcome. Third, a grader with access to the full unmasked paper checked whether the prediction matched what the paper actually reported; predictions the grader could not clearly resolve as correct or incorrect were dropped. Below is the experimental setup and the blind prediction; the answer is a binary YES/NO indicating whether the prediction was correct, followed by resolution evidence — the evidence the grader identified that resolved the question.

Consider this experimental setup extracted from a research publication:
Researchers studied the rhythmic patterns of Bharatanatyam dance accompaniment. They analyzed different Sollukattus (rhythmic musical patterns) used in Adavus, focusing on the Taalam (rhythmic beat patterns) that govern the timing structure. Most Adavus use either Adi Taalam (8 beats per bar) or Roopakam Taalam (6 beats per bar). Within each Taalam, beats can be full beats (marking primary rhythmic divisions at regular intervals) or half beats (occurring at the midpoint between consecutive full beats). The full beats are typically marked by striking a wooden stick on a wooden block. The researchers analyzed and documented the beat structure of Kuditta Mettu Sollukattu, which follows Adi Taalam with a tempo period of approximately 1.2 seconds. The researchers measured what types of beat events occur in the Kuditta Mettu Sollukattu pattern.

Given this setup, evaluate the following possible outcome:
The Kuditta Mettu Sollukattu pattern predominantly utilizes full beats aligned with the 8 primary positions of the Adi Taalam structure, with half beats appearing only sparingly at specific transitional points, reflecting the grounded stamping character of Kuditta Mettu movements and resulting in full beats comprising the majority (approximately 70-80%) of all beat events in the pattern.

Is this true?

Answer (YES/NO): NO